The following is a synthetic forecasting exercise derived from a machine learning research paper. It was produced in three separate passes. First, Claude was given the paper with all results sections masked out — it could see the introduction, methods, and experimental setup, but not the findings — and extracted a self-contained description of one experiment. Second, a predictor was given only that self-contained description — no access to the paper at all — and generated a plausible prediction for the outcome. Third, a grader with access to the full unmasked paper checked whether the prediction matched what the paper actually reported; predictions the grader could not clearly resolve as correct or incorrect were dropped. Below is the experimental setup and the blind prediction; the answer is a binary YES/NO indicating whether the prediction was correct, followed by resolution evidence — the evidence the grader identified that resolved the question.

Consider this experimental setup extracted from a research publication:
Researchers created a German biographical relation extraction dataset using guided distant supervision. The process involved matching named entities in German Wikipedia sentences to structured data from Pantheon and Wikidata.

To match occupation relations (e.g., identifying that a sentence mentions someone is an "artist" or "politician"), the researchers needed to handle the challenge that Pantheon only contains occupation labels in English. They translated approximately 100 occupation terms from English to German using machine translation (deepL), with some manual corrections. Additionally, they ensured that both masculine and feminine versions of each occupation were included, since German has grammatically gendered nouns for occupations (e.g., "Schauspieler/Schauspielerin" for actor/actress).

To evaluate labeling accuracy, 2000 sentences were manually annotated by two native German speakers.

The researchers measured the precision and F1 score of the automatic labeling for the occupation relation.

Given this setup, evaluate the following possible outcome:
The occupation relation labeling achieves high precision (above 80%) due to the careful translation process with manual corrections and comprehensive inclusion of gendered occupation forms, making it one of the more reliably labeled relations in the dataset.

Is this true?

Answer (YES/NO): YES